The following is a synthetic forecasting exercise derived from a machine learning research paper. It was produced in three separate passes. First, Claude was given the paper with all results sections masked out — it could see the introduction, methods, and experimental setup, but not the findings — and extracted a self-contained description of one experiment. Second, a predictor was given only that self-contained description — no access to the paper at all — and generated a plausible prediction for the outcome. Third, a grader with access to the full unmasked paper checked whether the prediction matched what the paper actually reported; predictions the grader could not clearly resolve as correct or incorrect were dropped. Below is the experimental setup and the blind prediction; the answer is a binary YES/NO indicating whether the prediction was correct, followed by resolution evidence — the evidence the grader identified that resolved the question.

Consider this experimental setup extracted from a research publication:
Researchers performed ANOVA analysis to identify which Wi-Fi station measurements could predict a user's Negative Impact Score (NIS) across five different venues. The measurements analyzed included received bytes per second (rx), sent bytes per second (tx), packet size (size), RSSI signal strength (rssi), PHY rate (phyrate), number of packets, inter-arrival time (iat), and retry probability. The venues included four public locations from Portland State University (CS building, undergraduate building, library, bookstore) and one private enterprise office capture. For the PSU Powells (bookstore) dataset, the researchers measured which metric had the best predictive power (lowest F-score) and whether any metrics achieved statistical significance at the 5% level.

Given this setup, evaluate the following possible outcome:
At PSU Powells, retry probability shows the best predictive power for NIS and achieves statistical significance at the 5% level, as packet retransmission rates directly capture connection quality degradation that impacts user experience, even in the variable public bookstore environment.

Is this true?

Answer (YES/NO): NO